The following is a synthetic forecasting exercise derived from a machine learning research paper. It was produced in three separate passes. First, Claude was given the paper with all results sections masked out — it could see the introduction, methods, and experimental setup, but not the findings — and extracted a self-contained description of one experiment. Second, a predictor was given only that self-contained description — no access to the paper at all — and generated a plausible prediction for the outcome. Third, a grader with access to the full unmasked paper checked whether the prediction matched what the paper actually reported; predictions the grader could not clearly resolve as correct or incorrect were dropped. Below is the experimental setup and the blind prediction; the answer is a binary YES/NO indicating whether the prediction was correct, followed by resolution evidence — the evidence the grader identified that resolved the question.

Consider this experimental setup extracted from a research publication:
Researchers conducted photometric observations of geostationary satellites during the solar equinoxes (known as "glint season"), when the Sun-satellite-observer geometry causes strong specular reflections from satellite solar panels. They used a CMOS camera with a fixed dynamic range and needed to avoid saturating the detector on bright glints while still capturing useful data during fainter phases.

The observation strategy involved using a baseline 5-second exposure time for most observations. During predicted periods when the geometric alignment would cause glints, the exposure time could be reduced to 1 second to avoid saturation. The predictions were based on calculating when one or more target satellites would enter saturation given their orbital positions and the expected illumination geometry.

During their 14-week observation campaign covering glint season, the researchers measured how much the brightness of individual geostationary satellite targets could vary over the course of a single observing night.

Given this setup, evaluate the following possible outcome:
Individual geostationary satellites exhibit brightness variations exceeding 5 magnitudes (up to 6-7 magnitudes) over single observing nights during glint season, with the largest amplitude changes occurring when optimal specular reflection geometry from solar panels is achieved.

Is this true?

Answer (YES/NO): YES